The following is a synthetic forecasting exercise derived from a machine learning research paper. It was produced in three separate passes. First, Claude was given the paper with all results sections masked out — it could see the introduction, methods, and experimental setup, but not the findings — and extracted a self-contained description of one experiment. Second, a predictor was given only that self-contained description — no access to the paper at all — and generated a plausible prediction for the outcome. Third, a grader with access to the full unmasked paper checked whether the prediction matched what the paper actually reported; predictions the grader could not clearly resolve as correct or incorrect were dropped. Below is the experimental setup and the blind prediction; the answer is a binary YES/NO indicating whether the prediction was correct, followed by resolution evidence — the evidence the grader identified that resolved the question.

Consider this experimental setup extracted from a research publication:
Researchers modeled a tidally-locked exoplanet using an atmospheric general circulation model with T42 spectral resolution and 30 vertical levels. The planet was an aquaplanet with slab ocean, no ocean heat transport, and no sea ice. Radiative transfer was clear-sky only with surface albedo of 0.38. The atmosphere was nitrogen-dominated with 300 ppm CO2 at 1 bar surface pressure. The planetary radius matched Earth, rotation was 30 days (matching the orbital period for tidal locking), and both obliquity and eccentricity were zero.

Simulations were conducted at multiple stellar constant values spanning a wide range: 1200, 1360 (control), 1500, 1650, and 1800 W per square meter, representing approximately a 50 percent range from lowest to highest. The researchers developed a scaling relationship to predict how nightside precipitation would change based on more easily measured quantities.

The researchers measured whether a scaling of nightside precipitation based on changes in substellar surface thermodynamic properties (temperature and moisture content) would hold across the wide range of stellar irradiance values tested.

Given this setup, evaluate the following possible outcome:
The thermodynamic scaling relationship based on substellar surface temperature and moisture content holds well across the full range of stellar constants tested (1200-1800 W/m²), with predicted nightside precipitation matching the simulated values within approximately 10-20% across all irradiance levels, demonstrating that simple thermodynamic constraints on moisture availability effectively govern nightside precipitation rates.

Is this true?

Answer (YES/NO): NO